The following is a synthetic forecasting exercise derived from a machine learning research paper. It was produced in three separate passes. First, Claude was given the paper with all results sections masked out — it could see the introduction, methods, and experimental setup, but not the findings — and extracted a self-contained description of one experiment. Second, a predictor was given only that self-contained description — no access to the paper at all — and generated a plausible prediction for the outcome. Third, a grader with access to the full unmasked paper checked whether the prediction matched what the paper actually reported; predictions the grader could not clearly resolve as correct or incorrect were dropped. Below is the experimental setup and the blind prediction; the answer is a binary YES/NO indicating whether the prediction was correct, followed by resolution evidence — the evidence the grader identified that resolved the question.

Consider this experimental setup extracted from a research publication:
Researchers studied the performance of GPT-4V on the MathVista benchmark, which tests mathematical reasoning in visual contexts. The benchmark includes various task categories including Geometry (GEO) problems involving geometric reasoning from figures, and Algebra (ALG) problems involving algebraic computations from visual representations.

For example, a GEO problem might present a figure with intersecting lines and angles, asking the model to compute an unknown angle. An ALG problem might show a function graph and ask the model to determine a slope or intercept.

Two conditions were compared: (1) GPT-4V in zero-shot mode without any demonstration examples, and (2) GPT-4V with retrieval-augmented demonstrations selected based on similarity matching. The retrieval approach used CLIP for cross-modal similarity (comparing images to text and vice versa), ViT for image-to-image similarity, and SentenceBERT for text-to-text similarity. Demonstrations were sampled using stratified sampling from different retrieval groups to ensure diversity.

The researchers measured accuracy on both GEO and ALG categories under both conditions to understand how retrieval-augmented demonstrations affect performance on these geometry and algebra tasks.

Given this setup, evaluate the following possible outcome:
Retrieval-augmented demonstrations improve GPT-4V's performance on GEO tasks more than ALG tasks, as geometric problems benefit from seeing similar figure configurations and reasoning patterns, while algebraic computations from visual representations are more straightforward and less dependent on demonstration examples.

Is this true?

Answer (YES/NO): NO